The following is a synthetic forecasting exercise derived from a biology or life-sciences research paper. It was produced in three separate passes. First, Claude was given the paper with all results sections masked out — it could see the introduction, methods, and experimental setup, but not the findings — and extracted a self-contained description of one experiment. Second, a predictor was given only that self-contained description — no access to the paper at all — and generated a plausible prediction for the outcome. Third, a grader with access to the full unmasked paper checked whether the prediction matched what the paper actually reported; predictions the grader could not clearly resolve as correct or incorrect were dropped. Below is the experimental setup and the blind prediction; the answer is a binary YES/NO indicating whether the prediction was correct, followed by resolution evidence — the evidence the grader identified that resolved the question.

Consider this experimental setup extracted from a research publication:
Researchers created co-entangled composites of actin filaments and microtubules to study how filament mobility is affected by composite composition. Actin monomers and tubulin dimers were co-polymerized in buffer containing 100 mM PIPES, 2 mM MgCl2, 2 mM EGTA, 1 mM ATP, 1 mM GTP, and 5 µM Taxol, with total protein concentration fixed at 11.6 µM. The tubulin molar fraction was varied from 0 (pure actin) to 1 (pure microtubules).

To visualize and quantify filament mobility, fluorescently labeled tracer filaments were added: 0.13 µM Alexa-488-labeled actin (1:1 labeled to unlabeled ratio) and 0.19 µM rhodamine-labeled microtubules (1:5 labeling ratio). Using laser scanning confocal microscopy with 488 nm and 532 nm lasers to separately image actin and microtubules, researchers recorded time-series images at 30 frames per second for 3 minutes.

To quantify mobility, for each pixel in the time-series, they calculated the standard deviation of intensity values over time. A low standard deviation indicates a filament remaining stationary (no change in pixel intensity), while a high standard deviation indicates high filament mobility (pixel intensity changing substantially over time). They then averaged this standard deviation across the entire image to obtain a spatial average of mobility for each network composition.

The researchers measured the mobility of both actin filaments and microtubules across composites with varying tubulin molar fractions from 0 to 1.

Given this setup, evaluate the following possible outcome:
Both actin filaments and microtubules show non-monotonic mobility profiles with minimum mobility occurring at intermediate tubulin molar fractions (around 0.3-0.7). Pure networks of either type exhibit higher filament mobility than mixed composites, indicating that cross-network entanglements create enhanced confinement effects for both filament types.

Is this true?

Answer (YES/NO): NO